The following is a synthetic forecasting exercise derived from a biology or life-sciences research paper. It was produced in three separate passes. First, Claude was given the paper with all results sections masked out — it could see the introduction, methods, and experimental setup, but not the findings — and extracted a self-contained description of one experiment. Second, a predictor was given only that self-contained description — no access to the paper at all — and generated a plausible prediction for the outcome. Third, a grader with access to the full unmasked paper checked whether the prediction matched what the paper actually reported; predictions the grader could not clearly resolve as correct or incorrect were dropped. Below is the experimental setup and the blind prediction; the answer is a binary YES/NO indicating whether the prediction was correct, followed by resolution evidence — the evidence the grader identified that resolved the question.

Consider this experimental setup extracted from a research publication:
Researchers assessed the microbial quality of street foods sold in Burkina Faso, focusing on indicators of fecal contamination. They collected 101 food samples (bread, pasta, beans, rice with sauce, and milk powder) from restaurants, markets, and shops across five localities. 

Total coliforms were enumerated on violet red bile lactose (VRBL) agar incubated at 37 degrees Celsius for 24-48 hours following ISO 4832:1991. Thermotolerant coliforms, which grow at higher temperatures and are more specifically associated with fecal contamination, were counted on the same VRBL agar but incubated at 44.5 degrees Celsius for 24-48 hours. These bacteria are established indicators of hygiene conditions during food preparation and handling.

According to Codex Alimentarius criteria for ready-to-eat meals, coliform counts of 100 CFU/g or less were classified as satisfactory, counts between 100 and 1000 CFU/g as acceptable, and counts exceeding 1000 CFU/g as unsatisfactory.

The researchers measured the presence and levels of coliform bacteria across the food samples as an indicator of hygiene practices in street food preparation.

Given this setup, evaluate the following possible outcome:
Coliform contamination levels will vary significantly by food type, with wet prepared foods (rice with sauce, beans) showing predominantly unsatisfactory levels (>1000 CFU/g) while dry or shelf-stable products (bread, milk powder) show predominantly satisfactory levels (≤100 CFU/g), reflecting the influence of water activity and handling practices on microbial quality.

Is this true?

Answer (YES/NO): NO